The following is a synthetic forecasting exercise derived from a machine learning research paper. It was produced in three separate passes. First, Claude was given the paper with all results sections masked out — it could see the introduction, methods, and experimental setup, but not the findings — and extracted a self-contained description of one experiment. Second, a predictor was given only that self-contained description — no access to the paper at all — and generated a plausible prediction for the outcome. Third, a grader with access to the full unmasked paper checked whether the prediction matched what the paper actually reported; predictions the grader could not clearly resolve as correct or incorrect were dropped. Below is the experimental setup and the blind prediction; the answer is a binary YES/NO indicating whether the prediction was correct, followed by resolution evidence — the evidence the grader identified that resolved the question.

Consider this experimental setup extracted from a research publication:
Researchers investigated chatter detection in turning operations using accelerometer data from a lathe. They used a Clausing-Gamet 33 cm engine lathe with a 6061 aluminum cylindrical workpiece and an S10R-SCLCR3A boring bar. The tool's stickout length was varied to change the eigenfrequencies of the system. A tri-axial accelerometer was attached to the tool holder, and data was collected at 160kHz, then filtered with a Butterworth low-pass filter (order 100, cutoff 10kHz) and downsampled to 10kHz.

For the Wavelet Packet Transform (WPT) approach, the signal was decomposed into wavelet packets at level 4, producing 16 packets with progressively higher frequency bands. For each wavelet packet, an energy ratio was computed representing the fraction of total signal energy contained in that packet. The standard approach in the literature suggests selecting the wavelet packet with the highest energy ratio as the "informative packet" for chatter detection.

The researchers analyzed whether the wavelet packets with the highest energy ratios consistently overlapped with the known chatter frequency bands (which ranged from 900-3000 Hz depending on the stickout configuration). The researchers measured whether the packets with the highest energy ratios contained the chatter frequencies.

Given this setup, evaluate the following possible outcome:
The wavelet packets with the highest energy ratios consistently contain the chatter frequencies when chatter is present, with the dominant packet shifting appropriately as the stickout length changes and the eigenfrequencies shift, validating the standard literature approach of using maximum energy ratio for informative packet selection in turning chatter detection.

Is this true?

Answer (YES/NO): NO